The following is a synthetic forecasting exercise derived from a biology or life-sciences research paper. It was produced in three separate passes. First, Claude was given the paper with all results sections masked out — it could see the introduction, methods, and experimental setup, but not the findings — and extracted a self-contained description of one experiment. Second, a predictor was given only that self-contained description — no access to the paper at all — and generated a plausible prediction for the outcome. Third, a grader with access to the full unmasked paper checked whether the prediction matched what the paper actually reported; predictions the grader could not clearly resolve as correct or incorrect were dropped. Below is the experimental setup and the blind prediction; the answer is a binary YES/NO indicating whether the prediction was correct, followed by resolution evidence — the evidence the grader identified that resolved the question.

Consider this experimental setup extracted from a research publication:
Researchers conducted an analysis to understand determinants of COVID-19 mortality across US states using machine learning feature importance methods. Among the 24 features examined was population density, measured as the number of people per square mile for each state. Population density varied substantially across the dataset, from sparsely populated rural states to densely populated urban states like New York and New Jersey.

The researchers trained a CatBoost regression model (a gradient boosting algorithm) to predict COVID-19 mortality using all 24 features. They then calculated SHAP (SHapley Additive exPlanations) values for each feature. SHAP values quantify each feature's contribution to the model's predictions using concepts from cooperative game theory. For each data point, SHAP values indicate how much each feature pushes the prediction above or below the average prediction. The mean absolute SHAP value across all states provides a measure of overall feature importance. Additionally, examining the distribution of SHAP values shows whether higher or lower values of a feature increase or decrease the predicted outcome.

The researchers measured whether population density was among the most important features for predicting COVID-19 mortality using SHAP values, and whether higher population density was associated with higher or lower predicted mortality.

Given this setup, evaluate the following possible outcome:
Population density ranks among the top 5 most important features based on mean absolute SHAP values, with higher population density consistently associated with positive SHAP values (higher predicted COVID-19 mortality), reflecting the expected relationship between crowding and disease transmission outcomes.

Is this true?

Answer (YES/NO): YES